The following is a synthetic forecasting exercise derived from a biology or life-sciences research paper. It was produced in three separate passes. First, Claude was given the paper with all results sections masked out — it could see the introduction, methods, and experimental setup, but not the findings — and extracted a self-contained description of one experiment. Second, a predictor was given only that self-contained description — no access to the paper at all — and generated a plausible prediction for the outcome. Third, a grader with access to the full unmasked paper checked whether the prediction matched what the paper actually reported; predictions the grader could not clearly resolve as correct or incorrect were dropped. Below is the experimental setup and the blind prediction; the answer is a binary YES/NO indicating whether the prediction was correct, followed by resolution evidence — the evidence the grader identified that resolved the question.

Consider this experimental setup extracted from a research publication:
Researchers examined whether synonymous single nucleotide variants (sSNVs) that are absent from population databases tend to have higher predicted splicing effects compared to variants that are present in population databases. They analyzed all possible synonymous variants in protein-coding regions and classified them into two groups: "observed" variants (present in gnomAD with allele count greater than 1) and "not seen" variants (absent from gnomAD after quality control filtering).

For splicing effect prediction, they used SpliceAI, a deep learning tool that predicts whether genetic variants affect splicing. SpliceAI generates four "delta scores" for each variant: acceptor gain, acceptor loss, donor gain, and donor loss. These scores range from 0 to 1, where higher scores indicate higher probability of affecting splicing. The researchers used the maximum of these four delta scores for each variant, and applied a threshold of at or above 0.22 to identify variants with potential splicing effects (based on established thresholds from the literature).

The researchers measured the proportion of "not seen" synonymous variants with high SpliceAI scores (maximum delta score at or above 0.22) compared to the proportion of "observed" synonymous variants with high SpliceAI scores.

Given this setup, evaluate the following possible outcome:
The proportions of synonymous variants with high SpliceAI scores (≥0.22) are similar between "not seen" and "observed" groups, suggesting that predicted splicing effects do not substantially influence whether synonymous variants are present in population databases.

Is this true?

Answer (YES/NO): NO